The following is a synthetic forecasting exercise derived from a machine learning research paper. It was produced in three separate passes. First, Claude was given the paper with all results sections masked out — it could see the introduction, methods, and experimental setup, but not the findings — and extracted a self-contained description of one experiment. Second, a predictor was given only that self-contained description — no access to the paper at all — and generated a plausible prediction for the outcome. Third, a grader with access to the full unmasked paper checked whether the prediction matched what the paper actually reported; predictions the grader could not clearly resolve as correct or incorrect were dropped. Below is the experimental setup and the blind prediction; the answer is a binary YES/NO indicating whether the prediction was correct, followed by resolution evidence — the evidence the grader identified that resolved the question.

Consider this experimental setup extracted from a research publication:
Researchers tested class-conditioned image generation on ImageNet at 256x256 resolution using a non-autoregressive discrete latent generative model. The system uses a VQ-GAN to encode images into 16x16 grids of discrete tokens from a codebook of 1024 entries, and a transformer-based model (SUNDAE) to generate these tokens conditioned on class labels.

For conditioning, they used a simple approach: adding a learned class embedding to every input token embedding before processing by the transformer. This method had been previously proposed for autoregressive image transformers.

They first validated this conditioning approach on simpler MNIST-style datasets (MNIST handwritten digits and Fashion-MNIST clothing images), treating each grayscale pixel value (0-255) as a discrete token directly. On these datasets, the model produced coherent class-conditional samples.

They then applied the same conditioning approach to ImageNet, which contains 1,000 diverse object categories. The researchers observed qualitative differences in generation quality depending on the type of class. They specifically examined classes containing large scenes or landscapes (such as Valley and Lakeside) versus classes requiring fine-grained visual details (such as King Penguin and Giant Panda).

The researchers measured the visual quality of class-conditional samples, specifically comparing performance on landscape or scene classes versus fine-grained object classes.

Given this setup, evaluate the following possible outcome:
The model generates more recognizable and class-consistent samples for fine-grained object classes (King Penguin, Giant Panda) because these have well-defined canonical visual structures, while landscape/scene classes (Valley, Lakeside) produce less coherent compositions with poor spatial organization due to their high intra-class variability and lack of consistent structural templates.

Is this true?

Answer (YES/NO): NO